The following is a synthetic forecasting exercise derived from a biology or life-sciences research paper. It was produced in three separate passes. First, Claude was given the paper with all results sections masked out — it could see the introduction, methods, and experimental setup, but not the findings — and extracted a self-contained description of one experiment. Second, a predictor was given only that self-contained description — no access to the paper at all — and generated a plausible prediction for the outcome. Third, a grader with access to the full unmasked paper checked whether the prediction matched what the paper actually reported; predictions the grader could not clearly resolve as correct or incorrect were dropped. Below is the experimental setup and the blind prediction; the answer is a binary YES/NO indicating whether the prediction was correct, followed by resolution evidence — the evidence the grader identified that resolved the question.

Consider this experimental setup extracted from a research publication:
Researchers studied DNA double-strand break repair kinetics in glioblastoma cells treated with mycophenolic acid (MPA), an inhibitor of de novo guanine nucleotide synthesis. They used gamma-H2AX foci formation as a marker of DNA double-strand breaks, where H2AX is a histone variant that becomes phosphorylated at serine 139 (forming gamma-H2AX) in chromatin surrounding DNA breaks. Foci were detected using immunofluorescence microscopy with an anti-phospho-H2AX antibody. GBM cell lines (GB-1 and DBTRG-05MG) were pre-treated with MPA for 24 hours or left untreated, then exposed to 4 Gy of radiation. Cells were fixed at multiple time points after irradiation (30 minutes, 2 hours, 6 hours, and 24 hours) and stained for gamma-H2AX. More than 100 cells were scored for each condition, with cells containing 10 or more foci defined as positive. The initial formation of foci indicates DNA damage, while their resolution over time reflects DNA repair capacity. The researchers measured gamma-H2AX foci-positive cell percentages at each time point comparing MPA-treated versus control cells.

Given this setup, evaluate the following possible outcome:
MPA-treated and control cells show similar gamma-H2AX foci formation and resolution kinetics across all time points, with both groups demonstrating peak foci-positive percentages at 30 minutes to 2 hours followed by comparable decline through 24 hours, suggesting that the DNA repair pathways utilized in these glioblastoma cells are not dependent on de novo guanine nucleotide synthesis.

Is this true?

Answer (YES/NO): NO